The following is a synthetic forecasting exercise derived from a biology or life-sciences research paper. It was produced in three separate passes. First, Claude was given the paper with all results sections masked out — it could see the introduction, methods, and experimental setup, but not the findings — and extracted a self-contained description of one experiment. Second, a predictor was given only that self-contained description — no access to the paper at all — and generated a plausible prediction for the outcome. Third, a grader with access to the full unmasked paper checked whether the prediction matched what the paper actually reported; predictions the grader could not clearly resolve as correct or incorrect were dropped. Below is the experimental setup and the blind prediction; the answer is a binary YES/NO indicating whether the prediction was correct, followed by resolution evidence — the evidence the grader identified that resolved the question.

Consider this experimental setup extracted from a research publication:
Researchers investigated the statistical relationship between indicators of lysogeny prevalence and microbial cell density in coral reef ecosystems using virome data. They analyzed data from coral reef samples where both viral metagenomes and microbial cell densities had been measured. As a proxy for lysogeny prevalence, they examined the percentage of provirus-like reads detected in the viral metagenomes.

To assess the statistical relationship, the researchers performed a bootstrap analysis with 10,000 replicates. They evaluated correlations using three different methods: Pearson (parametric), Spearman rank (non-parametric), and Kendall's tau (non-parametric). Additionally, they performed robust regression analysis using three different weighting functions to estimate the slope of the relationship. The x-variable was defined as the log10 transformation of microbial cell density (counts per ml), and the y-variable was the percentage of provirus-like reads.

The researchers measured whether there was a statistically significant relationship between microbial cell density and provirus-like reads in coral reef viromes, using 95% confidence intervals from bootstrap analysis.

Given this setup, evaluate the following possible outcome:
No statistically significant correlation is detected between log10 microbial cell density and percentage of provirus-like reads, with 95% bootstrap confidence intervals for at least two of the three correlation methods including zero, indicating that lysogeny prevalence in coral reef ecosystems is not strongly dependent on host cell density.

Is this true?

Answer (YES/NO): YES